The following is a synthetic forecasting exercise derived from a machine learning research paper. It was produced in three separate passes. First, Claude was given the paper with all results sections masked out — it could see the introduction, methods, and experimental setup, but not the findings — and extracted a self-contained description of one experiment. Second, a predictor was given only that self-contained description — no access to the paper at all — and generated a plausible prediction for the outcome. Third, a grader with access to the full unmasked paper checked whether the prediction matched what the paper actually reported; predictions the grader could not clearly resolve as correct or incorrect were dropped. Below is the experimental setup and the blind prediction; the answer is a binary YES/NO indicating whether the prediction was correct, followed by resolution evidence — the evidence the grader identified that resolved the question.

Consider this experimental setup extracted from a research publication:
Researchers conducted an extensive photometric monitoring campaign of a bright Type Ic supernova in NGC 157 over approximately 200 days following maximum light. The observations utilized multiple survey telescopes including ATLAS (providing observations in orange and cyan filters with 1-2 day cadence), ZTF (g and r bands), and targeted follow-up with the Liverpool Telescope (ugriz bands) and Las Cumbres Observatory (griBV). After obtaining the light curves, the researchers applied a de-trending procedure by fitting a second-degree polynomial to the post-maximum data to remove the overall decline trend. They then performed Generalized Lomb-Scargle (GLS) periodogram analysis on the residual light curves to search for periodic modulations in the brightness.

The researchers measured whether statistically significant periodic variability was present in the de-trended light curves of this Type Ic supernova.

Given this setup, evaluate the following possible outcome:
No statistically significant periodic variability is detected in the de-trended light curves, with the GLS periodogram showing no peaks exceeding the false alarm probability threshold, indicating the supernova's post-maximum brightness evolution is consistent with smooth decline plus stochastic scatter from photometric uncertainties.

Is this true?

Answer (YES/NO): NO